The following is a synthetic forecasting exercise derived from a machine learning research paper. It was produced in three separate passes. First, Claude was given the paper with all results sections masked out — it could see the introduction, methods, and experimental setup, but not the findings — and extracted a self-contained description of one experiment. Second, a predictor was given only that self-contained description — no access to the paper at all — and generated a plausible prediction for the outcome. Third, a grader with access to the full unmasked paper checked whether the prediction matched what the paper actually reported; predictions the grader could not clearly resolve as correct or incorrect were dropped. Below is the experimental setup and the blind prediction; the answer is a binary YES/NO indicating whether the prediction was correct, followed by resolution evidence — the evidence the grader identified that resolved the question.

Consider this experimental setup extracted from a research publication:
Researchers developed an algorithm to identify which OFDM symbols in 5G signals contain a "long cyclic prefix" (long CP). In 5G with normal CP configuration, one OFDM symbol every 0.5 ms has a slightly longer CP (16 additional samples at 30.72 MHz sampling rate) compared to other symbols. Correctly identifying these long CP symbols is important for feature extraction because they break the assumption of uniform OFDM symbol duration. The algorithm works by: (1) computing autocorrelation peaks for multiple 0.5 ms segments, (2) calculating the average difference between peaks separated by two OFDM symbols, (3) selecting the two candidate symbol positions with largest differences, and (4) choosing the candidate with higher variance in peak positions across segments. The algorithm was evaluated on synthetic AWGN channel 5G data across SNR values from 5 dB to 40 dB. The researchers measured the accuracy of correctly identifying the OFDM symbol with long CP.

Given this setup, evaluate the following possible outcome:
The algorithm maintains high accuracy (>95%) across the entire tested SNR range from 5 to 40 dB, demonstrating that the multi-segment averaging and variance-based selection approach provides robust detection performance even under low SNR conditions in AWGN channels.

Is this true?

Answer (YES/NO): NO